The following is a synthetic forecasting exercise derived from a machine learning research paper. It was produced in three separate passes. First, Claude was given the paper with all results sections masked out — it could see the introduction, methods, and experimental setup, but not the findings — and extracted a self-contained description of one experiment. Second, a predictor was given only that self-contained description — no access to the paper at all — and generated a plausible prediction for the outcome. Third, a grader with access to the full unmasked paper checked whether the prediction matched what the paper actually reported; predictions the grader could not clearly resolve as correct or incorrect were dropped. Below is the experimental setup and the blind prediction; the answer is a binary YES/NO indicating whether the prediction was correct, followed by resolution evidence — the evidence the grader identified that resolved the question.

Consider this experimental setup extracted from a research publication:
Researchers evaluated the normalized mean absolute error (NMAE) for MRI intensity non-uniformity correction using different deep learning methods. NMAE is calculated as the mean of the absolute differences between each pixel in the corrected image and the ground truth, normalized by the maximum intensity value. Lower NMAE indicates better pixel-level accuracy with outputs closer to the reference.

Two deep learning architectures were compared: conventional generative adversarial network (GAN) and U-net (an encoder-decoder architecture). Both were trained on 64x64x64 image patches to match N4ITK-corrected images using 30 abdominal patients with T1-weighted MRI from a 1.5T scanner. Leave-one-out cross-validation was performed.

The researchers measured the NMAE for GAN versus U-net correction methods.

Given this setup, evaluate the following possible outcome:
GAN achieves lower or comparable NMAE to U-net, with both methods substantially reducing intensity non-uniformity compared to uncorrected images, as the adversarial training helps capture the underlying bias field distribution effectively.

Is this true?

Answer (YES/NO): YES